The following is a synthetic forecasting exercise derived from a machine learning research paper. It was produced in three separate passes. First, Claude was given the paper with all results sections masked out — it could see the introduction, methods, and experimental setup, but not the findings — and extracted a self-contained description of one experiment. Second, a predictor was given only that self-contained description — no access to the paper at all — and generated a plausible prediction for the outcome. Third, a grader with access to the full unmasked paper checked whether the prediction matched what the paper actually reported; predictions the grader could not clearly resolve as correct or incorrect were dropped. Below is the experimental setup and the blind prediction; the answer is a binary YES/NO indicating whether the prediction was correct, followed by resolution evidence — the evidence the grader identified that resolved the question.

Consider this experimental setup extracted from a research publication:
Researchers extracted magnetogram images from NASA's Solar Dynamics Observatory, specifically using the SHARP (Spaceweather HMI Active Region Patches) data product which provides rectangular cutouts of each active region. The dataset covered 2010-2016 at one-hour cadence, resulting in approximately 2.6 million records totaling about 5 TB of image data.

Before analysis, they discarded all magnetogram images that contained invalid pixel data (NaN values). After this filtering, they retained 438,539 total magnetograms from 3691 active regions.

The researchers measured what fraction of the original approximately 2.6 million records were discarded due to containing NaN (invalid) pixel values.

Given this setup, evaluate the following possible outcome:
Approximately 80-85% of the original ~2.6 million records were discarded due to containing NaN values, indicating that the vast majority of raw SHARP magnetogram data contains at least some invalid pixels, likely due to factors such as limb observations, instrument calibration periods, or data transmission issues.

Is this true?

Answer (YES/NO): YES